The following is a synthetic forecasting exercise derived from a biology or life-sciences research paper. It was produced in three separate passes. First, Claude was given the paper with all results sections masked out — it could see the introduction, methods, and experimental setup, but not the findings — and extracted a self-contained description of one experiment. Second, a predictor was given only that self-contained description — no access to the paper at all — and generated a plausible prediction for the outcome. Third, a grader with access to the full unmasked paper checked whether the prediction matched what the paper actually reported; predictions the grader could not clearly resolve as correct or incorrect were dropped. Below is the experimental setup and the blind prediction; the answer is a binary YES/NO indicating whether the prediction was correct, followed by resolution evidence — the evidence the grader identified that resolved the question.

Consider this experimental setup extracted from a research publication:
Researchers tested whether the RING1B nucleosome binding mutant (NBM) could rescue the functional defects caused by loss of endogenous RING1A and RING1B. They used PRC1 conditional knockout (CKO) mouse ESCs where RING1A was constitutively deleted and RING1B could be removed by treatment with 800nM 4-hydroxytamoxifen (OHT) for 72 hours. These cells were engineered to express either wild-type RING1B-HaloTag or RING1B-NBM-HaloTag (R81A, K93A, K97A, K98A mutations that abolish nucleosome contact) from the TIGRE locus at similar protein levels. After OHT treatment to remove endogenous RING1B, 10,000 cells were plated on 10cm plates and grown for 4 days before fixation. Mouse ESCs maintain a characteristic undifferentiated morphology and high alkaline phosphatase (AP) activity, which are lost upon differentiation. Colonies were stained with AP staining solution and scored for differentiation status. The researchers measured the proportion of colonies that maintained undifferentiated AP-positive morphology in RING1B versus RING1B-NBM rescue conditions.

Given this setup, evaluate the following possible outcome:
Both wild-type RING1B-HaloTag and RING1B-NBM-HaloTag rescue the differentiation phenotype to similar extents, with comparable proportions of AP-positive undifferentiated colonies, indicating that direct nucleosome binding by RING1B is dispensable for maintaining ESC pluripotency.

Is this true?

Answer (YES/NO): NO